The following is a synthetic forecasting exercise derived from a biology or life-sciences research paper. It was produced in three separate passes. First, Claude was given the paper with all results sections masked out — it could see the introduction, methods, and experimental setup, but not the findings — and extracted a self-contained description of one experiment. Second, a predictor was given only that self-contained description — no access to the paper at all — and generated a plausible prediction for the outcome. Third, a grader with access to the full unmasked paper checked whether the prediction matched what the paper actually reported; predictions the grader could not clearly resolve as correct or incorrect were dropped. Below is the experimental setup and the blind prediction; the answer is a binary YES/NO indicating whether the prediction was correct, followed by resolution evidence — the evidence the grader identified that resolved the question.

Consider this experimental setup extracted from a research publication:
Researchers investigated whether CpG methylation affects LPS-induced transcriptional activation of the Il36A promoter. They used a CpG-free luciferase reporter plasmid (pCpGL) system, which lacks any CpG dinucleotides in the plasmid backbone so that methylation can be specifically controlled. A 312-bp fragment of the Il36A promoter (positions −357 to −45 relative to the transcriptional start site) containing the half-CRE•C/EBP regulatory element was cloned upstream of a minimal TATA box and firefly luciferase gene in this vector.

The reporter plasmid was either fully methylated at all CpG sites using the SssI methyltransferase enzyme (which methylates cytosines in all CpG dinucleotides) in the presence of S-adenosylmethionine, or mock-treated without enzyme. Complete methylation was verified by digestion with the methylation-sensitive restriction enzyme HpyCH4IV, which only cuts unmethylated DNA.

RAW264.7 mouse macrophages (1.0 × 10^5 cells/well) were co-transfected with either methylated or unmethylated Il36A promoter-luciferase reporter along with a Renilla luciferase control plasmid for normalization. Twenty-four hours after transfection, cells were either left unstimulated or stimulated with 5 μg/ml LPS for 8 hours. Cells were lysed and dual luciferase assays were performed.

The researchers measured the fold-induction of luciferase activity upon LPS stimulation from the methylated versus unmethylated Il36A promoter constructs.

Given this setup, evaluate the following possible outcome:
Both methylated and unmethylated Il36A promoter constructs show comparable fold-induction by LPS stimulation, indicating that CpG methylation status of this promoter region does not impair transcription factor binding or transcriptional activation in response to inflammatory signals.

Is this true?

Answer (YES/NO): YES